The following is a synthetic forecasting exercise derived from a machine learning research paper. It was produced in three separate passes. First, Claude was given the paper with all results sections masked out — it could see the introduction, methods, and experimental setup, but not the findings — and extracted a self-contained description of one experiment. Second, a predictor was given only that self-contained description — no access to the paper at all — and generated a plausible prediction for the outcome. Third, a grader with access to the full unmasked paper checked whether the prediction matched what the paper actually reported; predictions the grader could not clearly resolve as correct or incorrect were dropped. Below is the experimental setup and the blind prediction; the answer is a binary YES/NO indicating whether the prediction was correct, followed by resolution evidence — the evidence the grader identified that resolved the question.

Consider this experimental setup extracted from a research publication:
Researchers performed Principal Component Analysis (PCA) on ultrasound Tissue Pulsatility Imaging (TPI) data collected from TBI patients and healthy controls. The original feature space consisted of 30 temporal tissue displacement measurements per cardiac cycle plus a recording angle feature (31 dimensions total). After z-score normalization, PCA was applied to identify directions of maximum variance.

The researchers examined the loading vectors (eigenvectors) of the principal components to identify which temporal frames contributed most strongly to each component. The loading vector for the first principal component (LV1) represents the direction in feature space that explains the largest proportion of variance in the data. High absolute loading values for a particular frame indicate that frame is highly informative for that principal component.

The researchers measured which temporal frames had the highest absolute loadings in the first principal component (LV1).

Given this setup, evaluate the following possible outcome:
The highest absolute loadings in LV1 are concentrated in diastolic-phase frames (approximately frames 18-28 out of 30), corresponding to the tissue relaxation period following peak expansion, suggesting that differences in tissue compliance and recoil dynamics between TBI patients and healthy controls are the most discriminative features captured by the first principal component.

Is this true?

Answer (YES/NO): NO